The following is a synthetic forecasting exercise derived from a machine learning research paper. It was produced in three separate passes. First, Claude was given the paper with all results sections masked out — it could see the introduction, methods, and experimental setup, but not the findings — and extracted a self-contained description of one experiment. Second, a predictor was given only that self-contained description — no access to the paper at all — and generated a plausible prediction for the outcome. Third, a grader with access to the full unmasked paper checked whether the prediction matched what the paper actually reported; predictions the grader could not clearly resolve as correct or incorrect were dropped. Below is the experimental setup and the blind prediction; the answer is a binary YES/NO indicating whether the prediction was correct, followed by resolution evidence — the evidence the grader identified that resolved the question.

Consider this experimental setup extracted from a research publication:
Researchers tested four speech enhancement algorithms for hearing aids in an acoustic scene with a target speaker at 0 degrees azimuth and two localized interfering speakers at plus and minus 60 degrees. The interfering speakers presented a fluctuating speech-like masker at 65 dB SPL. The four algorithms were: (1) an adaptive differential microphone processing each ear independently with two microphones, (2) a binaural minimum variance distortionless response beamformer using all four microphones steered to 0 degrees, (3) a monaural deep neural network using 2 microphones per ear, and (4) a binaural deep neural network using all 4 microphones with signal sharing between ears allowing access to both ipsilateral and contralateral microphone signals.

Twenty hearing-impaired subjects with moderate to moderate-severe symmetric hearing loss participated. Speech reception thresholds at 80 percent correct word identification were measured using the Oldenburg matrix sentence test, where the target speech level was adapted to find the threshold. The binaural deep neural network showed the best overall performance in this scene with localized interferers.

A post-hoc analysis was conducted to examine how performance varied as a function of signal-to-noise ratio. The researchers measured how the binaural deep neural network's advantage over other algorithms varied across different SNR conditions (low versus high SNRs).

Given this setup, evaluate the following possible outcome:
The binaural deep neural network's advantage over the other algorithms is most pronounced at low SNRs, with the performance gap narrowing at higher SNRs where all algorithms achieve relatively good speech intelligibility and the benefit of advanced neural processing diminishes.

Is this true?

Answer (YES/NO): YES